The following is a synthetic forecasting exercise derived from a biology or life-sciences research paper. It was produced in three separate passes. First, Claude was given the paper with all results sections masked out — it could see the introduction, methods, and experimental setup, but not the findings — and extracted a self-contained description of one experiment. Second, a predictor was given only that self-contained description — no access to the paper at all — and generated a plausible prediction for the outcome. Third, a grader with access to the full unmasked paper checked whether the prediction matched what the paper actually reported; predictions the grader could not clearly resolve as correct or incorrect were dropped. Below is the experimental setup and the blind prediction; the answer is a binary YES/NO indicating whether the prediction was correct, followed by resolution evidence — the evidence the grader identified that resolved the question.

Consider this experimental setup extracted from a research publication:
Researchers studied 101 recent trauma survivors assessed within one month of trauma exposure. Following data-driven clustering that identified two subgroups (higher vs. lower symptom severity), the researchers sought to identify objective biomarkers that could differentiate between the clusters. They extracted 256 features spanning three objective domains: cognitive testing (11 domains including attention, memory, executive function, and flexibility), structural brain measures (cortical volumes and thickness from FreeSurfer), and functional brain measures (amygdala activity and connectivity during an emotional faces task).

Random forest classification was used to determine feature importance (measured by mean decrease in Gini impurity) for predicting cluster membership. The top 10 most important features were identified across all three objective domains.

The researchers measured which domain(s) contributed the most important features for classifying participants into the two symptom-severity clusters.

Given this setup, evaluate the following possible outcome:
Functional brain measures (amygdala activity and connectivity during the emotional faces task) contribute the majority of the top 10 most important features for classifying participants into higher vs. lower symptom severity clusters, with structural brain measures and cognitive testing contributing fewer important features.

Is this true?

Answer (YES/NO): NO